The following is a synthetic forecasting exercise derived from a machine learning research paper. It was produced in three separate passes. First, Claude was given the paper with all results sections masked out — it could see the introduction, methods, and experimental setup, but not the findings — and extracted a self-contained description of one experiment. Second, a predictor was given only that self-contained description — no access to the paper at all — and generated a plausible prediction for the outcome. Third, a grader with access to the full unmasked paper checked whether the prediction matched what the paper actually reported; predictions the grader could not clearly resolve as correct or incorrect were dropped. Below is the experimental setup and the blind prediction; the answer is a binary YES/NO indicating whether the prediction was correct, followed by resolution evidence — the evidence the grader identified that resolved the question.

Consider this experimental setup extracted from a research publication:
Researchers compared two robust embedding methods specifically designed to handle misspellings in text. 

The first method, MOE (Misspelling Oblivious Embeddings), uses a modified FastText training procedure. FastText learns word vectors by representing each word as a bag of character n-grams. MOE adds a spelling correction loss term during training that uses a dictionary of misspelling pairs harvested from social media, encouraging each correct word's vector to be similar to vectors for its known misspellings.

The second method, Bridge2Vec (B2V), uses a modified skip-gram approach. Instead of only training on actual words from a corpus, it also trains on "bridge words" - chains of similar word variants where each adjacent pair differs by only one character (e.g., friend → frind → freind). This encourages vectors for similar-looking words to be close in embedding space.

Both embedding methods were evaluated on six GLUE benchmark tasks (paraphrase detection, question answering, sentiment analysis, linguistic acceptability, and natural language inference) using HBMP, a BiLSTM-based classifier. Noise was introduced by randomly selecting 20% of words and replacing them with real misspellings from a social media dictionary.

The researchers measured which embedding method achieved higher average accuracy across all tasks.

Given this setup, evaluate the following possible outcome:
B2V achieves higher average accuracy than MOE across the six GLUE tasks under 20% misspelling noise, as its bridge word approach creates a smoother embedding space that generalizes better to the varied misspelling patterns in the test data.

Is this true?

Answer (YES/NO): YES